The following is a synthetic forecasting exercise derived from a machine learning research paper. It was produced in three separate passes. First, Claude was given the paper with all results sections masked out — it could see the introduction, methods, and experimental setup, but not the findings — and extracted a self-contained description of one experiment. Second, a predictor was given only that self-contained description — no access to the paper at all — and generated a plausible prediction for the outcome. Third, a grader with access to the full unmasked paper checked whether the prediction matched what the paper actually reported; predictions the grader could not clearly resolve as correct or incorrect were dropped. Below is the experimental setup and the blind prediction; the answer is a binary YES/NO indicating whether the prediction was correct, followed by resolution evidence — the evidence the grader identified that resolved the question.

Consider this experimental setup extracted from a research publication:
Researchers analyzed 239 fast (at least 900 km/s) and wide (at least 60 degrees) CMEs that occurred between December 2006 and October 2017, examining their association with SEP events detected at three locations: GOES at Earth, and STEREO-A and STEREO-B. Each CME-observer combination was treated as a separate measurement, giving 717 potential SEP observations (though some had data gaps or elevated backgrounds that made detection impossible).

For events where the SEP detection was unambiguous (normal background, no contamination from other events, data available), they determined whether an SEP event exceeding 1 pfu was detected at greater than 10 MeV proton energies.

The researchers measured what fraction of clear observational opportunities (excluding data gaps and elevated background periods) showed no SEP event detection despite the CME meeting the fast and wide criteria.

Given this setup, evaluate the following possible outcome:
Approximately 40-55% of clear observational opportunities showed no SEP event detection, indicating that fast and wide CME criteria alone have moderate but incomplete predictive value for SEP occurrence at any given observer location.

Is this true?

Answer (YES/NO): NO